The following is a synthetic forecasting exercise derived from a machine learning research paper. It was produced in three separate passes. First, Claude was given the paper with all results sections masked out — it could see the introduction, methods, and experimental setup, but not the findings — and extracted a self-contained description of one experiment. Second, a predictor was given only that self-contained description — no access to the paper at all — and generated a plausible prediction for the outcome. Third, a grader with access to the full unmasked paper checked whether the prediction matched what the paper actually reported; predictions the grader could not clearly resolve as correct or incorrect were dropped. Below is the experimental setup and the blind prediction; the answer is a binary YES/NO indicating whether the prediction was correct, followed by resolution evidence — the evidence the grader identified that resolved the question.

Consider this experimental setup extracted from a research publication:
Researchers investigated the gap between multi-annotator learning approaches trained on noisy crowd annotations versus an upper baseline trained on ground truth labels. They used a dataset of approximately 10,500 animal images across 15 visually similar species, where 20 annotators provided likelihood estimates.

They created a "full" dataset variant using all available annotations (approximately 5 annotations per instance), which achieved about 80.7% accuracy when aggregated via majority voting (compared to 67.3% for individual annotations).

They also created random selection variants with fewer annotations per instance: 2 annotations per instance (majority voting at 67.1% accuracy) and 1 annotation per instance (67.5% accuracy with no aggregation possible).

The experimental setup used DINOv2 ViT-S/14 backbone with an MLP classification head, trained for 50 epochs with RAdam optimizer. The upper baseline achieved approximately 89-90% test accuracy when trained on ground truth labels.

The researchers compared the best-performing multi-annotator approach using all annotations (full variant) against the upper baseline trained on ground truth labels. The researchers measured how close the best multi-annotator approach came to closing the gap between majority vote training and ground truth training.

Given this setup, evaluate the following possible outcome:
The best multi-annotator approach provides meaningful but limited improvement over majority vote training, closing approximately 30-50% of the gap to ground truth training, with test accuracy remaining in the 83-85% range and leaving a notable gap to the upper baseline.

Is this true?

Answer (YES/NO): YES